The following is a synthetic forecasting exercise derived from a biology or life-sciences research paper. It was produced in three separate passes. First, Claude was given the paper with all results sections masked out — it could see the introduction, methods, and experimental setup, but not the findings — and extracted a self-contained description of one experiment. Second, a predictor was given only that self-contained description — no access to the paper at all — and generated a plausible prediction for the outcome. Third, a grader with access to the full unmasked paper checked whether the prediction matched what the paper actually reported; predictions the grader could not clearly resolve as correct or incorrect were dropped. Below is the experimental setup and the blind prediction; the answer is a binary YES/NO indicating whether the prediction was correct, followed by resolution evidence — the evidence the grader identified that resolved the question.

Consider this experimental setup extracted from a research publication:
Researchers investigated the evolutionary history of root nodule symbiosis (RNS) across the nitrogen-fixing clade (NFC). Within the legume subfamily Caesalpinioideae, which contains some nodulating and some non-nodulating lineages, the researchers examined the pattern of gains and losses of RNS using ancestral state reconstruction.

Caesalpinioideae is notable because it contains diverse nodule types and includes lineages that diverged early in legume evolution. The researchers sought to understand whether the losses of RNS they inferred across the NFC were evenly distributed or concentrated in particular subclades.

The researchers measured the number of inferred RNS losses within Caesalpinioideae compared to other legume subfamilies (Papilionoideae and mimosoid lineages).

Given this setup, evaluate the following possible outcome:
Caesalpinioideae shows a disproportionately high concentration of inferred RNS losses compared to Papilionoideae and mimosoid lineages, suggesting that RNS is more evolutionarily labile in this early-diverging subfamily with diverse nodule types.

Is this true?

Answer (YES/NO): YES